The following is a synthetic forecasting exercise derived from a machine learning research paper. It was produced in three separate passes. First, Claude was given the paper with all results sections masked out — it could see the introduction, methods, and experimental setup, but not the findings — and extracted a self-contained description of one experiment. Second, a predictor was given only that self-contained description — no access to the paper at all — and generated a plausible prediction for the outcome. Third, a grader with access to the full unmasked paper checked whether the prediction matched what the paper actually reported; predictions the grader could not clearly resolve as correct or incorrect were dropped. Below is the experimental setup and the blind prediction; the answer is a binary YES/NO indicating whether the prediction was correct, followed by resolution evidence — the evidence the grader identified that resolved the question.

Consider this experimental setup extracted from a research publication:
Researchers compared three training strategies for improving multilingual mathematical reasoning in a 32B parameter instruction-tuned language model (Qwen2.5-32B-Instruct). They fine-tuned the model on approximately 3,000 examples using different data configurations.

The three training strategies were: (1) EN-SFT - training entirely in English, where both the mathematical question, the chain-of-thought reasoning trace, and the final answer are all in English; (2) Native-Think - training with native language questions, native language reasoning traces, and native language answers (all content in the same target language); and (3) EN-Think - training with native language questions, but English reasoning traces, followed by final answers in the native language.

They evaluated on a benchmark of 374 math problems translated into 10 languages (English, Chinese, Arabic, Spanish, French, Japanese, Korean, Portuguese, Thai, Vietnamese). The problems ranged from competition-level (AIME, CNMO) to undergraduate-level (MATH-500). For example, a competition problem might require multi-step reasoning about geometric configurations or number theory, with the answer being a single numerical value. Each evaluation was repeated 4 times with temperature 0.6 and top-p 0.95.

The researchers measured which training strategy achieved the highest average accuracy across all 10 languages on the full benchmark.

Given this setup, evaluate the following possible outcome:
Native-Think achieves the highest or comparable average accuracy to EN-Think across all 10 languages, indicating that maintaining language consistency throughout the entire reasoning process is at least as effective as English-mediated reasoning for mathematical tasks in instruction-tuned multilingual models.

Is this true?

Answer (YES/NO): NO